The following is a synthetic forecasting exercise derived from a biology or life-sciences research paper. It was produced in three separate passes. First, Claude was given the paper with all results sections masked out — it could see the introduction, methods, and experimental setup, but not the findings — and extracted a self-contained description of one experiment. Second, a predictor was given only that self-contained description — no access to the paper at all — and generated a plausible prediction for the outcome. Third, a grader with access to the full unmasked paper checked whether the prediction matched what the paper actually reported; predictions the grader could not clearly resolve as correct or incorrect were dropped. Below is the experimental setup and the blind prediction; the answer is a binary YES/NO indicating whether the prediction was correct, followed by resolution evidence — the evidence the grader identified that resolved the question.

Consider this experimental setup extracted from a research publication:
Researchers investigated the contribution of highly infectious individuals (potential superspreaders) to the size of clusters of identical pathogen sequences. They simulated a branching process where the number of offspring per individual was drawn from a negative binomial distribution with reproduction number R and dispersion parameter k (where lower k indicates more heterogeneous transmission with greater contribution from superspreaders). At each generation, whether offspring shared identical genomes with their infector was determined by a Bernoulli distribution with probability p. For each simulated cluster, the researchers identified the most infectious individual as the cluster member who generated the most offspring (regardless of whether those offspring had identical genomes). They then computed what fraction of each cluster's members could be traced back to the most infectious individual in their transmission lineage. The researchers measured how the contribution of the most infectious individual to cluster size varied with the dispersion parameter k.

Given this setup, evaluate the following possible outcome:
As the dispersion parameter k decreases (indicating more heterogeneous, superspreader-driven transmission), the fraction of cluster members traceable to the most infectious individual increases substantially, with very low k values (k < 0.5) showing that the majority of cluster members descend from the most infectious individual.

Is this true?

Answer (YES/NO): NO